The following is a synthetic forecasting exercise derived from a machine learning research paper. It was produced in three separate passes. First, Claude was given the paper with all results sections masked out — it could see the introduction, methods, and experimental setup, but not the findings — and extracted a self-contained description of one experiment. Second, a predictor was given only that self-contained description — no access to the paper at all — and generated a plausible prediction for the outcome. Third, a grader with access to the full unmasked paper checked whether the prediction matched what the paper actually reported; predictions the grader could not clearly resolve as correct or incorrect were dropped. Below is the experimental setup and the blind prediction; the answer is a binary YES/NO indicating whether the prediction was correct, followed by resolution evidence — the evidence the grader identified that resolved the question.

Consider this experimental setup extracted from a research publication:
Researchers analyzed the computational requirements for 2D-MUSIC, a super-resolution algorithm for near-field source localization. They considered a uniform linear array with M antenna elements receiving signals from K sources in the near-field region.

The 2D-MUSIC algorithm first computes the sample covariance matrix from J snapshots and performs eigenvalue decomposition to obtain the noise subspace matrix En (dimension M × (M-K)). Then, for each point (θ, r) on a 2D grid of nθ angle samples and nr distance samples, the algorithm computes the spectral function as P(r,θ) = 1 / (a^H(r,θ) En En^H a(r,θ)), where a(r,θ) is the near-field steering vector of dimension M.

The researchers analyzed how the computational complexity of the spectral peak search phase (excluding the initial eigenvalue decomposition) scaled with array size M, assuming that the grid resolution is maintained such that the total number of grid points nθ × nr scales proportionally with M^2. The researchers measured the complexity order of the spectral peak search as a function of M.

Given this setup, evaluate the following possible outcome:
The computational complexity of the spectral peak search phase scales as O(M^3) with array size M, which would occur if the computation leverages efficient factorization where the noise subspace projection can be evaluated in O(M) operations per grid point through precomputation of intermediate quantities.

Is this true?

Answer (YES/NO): NO